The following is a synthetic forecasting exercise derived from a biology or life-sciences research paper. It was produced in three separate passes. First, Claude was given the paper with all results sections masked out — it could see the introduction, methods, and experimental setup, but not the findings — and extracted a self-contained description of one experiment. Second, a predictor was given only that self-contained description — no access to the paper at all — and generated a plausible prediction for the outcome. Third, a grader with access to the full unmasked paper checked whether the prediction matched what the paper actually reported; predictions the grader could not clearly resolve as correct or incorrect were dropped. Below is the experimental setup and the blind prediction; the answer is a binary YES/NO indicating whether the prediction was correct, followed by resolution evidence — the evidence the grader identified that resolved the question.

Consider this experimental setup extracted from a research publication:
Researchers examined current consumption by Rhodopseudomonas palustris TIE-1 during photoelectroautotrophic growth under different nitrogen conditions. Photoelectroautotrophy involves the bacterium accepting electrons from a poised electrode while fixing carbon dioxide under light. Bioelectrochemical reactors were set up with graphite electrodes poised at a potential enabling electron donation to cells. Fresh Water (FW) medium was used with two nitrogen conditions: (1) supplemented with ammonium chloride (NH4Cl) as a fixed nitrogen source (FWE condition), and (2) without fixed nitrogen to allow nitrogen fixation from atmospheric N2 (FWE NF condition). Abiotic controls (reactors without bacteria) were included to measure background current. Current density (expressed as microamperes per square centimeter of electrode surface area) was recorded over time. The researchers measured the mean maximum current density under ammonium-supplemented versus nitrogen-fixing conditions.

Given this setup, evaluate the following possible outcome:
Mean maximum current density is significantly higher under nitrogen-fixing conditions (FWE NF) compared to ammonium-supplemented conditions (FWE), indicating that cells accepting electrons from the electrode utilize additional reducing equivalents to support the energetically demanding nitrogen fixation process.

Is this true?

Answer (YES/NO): NO